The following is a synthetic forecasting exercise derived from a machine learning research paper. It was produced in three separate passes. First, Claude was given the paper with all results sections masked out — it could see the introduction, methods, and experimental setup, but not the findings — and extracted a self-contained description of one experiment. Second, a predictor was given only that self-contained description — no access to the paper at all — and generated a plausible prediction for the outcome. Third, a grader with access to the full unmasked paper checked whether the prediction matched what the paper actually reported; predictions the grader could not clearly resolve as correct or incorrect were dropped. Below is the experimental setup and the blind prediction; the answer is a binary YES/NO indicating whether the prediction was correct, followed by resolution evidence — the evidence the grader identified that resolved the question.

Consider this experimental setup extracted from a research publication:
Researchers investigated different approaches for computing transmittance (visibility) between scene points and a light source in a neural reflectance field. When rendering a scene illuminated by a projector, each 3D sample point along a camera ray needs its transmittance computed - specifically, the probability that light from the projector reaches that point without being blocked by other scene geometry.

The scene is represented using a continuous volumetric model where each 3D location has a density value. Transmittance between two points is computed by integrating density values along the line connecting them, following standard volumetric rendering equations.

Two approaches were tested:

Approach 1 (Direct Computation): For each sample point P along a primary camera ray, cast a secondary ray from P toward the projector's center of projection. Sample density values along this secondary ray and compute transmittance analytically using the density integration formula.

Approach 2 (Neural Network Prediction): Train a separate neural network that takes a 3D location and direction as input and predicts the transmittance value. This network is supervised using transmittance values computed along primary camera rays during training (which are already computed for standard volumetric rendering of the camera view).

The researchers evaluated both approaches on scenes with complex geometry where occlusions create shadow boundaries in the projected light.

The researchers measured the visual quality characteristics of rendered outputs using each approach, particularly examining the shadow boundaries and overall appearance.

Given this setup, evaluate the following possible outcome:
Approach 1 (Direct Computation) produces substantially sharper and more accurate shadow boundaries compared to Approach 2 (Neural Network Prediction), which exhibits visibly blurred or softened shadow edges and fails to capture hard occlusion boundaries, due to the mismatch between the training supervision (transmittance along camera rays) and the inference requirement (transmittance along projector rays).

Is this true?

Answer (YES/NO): NO